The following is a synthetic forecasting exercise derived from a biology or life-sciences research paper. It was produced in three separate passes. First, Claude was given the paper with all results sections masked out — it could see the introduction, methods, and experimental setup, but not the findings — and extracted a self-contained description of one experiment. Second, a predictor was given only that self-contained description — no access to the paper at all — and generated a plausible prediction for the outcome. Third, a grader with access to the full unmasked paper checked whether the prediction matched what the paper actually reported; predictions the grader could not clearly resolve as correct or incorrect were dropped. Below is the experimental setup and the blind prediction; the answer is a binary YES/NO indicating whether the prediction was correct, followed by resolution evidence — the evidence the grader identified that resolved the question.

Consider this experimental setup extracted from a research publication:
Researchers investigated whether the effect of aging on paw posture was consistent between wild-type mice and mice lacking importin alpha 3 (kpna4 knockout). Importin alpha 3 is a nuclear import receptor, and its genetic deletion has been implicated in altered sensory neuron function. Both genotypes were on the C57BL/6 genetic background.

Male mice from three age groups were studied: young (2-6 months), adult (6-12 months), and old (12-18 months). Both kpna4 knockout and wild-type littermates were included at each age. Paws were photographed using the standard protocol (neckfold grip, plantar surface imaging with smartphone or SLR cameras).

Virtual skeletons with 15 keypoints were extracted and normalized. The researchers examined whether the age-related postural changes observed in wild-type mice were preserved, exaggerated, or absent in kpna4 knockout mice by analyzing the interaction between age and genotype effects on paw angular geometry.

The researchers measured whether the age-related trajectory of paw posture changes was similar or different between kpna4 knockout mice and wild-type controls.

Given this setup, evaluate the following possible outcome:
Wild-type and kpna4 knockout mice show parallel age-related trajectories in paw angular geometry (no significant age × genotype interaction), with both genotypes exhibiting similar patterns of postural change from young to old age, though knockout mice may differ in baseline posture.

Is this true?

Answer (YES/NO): NO